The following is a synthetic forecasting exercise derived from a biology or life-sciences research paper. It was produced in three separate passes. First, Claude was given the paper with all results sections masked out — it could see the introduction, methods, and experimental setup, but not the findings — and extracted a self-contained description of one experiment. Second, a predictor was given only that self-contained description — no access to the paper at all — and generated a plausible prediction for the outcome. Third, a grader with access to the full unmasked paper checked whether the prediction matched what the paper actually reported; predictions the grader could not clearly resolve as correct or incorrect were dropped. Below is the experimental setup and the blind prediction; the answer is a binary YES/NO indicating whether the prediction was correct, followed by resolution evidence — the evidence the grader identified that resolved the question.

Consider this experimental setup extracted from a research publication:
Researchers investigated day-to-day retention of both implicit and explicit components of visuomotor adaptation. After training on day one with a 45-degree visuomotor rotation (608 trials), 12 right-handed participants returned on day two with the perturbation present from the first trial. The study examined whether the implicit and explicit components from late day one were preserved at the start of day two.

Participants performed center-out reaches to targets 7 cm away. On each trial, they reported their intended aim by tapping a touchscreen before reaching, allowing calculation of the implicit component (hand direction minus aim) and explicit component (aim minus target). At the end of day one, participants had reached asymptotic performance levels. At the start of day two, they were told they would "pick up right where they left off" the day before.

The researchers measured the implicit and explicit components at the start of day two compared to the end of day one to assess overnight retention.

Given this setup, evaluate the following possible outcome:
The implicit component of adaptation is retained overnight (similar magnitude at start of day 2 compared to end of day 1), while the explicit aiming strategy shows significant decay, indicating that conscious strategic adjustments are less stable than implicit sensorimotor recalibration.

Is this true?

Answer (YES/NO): NO